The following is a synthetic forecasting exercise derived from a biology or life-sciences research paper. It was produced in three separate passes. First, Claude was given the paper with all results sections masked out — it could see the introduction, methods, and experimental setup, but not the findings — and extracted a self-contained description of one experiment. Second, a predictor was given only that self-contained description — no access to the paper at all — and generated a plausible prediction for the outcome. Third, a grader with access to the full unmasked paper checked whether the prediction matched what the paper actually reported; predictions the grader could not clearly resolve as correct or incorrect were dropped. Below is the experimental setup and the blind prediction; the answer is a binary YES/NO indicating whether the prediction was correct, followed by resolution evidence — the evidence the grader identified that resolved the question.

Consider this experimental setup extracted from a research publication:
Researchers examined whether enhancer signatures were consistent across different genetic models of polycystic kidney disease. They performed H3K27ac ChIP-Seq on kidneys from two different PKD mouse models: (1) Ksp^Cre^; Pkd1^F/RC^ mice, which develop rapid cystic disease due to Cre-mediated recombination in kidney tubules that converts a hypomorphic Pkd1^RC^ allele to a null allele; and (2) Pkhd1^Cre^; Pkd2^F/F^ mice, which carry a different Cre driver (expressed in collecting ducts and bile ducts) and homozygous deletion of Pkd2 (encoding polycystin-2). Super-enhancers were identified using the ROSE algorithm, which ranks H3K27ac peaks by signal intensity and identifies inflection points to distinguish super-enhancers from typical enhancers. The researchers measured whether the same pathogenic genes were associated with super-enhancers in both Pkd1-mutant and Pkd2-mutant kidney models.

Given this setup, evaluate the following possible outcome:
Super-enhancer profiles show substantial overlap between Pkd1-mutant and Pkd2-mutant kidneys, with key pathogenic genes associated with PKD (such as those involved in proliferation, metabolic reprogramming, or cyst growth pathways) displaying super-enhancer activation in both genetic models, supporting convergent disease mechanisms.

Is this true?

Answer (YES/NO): YES